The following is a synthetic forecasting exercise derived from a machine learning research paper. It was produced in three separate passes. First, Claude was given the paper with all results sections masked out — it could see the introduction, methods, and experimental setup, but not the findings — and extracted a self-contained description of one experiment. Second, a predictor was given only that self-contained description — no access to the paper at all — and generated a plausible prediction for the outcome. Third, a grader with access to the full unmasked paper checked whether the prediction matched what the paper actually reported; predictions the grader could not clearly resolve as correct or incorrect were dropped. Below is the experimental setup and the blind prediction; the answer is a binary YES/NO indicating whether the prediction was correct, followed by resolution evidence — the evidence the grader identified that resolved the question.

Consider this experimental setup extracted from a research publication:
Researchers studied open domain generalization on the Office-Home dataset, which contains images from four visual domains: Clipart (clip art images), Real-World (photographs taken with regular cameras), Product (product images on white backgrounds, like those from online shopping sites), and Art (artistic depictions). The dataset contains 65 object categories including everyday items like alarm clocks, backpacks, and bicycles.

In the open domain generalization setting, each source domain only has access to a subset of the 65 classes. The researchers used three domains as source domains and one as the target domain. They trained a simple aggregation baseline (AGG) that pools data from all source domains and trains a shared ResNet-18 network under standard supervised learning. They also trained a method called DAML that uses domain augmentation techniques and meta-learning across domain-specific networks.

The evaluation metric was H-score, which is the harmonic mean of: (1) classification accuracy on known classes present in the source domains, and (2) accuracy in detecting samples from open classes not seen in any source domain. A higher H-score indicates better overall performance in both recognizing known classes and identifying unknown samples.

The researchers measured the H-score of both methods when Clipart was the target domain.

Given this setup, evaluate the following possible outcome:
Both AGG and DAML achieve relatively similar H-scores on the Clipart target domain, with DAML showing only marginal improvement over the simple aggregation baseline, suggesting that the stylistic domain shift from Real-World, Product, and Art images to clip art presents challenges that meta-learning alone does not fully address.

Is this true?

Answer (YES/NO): NO